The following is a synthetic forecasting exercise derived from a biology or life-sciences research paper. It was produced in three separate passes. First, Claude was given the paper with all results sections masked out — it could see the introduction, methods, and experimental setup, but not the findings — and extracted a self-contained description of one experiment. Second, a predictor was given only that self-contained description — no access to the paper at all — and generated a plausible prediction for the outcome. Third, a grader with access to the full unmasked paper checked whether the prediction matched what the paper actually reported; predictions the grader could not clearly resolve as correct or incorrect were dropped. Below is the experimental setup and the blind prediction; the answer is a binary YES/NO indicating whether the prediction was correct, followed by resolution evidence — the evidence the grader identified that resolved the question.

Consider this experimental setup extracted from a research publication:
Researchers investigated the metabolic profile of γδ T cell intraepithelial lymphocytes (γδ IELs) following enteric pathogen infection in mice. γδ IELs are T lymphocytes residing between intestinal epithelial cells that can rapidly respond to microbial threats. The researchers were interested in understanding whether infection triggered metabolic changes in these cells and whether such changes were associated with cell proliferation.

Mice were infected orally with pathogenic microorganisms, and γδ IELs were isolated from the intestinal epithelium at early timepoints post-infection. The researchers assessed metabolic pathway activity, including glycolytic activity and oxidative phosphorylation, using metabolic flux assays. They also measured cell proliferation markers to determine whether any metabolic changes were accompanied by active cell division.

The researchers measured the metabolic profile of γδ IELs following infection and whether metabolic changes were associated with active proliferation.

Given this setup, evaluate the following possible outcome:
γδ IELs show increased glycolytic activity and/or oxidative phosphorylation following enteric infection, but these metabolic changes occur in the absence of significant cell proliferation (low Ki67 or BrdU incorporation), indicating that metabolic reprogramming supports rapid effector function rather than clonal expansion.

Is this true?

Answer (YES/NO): YES